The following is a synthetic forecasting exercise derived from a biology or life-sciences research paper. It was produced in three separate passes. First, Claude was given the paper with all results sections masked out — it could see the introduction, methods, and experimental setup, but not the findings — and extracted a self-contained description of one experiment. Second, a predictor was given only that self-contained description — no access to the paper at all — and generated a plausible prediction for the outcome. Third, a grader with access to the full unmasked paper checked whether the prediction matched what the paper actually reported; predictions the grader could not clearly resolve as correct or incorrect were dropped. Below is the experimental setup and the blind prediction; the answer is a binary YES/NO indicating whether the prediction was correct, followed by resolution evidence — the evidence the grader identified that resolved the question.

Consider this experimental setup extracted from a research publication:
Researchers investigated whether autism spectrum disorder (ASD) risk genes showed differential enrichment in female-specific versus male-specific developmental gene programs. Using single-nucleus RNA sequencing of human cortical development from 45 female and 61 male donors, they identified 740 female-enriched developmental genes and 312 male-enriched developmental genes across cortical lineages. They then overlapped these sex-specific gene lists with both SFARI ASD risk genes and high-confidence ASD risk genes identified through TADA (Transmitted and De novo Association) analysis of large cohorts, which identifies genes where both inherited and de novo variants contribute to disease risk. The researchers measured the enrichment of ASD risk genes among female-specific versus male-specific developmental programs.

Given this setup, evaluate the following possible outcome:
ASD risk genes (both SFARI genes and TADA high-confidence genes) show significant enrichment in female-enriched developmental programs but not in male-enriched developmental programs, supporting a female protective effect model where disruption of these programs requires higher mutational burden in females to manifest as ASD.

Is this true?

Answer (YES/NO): YES